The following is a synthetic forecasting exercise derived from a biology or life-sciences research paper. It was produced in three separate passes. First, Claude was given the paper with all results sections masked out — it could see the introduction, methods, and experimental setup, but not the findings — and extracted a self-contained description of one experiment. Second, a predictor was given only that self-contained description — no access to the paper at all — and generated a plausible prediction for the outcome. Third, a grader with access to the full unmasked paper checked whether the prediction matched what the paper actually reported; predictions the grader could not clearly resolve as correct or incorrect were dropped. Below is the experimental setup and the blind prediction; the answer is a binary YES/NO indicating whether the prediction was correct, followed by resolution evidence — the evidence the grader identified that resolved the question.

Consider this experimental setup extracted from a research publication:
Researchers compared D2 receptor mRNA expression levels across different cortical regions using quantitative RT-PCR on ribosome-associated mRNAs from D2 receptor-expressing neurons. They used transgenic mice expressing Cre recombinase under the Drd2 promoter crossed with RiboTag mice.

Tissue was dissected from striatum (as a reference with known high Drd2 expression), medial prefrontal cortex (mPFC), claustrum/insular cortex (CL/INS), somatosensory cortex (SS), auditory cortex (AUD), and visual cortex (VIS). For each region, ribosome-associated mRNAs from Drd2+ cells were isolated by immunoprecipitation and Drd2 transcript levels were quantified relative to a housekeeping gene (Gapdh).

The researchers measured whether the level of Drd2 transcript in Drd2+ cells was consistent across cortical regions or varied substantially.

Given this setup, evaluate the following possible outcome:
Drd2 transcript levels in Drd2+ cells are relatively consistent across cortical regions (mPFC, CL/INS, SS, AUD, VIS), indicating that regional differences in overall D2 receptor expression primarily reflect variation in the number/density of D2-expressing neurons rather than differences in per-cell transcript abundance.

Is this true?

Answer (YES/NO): NO